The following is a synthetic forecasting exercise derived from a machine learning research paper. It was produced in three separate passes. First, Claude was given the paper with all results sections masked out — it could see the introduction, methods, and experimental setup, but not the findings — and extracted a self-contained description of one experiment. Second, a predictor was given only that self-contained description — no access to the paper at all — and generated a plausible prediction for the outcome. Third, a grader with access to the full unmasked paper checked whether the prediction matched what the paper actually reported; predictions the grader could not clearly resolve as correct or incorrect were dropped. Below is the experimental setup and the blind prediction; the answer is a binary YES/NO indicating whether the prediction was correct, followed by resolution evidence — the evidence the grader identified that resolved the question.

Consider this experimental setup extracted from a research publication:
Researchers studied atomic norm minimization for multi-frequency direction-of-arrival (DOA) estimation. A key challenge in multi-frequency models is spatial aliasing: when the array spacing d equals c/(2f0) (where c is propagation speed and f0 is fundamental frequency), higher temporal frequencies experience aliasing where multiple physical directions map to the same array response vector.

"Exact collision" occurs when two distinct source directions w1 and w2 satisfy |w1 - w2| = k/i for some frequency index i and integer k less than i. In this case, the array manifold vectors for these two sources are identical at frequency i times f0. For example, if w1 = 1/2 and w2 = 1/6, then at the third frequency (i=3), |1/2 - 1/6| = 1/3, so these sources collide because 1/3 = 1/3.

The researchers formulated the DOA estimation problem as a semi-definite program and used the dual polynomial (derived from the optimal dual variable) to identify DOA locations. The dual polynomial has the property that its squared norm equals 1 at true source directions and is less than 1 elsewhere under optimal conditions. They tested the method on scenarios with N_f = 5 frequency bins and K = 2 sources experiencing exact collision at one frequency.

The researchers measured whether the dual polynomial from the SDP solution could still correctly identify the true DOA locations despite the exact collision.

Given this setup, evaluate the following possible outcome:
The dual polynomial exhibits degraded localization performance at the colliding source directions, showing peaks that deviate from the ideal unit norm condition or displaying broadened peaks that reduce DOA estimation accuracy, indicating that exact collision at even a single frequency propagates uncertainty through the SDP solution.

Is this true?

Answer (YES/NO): NO